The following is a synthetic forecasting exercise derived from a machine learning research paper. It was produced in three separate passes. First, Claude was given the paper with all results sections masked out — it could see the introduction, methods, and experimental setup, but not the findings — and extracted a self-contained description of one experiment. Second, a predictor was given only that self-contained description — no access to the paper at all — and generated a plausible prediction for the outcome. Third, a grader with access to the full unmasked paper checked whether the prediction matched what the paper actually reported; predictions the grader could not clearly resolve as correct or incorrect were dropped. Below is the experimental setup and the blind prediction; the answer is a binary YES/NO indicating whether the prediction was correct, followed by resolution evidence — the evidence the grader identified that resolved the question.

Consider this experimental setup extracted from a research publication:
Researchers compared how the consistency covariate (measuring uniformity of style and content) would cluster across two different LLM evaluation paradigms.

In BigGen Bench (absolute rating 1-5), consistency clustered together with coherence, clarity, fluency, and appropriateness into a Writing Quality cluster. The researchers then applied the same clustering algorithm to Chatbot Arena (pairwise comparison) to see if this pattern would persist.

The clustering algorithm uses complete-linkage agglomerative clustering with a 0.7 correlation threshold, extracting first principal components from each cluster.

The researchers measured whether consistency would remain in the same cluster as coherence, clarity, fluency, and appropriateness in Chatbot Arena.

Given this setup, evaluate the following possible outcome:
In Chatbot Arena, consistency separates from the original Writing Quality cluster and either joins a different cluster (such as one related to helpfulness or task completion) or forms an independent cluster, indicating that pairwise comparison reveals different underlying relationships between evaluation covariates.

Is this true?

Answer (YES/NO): YES